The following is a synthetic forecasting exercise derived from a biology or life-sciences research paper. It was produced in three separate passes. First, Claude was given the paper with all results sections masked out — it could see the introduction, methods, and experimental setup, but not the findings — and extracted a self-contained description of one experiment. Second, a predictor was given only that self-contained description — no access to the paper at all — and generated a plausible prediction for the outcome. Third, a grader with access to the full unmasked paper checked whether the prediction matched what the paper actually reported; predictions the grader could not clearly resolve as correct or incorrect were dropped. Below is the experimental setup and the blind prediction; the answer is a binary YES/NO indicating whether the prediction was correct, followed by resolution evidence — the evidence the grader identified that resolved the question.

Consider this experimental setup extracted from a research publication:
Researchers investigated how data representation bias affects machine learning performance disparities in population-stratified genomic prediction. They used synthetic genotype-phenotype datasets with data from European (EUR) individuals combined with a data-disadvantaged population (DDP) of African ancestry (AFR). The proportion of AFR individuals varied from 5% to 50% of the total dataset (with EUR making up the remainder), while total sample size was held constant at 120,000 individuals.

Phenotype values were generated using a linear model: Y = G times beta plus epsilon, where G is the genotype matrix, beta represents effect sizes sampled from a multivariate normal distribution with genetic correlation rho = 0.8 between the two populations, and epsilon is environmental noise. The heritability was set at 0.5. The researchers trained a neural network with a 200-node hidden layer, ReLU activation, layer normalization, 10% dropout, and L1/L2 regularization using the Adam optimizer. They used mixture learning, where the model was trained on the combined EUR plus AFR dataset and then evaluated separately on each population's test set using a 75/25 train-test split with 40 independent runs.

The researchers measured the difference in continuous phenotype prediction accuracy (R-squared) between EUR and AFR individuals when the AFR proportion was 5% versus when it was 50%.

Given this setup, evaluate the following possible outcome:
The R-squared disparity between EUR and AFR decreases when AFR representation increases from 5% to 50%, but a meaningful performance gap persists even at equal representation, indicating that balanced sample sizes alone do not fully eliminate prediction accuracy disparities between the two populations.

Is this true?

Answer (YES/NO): NO